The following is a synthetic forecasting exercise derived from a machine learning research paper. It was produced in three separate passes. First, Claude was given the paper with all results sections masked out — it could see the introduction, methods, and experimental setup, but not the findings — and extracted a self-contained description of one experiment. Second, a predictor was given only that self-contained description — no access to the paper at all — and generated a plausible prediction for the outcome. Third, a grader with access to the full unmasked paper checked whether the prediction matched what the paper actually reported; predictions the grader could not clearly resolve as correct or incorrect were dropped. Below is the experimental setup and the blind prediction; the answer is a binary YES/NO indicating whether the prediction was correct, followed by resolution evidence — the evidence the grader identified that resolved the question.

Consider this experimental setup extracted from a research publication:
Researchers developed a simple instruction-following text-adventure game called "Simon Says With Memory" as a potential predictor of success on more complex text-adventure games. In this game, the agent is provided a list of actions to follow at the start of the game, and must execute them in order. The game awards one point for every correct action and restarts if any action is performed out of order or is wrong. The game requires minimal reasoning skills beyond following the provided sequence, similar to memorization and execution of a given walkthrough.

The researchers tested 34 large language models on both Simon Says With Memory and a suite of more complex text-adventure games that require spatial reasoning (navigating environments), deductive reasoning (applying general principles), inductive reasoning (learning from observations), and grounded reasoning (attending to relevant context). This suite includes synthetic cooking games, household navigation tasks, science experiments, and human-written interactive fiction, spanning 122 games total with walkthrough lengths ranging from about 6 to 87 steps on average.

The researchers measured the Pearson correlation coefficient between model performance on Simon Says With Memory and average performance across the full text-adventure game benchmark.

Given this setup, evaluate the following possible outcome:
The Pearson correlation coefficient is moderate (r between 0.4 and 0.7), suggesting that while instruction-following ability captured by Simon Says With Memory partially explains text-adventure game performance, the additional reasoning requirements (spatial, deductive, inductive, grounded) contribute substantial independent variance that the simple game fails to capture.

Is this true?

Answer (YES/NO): NO